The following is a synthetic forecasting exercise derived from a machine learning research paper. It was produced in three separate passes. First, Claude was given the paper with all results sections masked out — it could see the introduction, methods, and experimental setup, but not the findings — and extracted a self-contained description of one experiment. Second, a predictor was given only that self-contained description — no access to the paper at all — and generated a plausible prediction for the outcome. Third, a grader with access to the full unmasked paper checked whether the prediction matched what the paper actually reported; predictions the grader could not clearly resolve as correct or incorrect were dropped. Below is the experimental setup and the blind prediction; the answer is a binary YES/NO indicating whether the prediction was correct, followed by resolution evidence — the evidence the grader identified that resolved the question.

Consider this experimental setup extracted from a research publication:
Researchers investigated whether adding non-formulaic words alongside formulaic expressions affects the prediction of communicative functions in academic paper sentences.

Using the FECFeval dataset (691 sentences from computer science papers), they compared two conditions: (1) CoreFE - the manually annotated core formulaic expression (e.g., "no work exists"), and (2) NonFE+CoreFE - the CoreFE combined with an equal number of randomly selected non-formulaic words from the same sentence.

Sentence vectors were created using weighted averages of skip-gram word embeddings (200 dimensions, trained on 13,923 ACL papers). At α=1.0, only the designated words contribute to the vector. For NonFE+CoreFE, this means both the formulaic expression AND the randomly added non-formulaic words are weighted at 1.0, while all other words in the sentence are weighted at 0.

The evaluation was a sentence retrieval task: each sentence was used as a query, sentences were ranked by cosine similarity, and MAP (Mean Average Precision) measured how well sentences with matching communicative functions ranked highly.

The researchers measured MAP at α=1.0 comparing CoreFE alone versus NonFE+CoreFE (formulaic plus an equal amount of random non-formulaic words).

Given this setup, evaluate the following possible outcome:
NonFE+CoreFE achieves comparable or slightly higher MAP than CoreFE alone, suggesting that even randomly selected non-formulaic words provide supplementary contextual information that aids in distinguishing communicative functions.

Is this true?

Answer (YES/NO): NO